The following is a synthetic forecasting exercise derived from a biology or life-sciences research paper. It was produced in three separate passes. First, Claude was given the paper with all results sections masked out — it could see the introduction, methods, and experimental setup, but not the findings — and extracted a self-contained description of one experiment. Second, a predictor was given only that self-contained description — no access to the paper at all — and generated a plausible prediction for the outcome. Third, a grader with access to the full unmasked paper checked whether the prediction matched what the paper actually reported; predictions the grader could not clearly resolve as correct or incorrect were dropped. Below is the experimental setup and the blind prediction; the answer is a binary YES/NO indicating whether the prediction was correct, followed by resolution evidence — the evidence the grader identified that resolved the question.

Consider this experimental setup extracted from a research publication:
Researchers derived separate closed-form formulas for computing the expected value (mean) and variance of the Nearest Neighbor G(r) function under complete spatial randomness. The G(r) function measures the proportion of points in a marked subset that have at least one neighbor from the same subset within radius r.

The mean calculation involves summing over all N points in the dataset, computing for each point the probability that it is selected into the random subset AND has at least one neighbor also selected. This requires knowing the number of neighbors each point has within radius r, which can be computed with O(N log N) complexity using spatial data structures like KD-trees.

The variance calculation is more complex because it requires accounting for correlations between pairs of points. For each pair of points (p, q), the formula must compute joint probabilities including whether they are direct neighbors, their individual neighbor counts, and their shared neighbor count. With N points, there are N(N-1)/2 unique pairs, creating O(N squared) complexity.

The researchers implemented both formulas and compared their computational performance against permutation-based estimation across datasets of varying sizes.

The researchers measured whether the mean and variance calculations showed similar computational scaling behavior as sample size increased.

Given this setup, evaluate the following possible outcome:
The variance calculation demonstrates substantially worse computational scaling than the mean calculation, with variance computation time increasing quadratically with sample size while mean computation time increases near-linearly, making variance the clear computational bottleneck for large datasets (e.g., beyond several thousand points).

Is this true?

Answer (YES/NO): NO